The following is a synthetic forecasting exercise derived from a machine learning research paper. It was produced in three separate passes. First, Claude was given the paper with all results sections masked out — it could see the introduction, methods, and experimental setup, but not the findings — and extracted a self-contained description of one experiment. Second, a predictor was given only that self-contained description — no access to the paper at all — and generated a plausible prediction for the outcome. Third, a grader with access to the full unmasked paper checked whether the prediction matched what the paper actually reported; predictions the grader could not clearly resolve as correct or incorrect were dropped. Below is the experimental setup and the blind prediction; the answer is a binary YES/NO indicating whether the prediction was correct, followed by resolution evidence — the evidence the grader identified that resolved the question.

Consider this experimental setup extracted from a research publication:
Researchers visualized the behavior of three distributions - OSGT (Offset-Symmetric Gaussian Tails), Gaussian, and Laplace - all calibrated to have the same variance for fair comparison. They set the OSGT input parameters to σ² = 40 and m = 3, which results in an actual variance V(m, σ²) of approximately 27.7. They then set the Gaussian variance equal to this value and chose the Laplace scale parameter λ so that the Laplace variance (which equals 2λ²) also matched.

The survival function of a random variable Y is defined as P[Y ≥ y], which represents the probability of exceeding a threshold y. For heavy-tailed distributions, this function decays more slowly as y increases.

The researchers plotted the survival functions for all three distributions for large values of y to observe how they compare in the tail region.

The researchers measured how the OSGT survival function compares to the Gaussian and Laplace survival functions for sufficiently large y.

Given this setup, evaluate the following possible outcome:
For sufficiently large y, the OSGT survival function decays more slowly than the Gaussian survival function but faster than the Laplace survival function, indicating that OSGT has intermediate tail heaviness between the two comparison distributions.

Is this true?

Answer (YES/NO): YES